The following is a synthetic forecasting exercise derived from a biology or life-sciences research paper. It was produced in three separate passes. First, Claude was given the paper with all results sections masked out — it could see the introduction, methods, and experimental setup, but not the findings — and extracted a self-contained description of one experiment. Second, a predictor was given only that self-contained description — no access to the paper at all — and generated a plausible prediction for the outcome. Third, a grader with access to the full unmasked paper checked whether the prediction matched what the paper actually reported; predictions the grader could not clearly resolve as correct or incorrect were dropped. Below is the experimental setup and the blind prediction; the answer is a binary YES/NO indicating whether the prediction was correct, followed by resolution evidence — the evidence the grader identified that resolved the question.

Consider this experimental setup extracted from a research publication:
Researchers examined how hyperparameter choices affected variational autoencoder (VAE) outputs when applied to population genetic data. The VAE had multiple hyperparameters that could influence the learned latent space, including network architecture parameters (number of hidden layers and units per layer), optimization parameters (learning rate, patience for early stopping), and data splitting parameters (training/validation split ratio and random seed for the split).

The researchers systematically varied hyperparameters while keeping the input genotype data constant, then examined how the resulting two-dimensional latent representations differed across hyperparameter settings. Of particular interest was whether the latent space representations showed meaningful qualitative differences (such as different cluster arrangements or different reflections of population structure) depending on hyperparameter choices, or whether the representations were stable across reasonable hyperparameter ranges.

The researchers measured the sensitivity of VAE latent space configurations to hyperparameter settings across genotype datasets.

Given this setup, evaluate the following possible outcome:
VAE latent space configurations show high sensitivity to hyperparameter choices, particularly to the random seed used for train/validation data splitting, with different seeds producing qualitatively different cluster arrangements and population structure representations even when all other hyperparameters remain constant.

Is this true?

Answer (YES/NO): YES